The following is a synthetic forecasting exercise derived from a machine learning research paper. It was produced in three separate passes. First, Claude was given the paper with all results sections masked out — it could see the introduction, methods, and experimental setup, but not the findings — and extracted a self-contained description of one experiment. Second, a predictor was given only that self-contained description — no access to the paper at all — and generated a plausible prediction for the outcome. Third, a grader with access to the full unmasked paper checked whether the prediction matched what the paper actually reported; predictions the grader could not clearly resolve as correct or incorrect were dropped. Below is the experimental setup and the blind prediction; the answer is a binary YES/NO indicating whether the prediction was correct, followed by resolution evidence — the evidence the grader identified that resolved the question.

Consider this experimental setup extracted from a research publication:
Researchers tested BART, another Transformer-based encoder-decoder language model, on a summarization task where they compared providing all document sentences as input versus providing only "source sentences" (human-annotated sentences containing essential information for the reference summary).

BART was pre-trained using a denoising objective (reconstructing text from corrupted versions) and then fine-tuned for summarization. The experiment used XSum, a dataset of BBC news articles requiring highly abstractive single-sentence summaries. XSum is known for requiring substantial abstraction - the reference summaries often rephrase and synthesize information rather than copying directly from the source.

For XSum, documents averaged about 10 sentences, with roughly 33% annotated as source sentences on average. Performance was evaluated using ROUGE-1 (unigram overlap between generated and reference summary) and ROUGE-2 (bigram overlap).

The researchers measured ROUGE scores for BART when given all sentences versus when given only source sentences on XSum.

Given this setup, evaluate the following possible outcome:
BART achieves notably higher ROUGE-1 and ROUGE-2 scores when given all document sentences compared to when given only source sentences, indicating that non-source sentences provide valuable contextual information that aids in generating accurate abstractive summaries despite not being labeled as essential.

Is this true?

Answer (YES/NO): YES